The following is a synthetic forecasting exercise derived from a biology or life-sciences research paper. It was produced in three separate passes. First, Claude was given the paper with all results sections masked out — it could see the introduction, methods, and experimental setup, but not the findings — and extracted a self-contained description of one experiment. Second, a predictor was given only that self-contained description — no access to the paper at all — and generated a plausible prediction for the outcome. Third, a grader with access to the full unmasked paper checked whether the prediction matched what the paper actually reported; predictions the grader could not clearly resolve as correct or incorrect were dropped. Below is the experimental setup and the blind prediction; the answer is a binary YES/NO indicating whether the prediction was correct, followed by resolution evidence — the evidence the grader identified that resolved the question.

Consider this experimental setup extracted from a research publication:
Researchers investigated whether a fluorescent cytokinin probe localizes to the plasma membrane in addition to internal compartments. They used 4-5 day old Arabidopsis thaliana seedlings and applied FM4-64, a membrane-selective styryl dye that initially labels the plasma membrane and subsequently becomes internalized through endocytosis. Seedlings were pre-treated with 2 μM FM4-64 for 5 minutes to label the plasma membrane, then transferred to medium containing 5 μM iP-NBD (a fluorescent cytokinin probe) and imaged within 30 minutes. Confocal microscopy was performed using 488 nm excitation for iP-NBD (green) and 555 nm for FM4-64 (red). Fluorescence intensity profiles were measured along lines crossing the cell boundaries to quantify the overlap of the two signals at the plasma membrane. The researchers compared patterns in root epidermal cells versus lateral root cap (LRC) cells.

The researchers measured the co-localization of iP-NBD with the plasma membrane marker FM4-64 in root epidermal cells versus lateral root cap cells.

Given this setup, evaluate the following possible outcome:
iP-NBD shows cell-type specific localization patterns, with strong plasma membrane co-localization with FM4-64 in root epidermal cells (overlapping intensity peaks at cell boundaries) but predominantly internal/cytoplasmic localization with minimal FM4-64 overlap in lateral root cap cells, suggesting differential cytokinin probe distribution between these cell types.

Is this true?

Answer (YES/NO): YES